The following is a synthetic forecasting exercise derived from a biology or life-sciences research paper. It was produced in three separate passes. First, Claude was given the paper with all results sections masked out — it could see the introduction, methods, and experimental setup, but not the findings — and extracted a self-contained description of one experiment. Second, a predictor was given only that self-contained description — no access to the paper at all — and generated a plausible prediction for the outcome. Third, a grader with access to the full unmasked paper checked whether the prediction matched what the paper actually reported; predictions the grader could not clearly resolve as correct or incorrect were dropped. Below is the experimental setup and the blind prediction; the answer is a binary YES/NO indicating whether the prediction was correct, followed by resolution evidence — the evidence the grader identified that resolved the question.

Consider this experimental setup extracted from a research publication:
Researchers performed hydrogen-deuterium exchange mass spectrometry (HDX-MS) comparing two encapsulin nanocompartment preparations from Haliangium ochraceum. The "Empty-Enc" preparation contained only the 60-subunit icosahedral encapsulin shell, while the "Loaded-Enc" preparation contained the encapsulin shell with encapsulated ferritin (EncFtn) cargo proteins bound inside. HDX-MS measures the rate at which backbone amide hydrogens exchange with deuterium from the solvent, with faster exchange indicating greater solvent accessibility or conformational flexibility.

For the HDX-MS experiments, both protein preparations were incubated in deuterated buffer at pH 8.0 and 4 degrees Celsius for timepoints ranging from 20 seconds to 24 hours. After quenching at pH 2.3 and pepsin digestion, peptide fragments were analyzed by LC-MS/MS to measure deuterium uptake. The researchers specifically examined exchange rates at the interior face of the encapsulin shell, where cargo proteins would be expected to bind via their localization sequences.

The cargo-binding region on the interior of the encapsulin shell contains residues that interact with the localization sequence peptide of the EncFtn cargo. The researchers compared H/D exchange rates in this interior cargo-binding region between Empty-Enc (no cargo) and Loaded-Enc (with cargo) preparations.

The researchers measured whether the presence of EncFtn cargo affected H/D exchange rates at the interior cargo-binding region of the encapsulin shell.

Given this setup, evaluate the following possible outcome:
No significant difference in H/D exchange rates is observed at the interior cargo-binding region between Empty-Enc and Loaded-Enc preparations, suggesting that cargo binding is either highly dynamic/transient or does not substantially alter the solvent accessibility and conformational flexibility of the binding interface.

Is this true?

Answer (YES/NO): NO